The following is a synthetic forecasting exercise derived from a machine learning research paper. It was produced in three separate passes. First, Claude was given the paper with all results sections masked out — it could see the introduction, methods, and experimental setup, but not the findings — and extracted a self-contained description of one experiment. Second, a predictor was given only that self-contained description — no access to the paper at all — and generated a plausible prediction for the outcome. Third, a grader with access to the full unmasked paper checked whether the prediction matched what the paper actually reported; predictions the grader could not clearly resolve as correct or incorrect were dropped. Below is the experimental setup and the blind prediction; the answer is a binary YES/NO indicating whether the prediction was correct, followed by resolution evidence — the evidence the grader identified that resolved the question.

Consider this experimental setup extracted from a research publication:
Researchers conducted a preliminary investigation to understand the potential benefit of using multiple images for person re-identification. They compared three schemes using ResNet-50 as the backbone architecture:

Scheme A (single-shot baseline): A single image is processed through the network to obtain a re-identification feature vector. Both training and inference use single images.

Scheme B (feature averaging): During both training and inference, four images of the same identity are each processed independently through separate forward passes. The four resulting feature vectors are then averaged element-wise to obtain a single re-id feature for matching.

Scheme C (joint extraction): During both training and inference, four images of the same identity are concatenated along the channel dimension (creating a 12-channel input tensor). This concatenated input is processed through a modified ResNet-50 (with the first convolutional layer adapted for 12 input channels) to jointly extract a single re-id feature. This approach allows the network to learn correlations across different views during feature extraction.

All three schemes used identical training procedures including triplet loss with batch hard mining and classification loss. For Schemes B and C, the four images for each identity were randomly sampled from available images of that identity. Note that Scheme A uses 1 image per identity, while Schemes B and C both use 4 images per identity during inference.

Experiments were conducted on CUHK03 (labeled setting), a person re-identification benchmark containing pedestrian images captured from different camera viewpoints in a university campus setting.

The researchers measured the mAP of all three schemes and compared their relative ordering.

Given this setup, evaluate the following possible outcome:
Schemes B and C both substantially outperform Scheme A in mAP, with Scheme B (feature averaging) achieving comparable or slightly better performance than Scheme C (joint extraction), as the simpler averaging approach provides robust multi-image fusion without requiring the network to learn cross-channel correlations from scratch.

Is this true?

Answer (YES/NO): NO